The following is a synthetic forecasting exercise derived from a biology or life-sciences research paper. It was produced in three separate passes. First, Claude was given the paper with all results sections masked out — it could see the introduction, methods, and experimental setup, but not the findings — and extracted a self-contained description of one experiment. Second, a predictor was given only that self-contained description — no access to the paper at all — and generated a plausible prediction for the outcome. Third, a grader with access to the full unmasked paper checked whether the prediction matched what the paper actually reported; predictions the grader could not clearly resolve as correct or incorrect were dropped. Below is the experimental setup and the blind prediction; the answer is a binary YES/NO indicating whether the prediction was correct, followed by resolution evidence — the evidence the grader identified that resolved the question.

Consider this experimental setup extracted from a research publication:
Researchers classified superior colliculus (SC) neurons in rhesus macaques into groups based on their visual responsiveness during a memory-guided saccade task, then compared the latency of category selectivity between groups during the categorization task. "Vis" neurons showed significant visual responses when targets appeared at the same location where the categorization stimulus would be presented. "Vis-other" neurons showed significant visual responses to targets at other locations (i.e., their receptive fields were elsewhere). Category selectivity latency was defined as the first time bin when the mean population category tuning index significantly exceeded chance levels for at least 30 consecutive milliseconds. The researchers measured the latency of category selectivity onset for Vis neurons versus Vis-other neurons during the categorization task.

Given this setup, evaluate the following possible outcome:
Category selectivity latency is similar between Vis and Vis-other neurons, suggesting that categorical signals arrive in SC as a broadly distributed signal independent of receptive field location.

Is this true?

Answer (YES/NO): NO